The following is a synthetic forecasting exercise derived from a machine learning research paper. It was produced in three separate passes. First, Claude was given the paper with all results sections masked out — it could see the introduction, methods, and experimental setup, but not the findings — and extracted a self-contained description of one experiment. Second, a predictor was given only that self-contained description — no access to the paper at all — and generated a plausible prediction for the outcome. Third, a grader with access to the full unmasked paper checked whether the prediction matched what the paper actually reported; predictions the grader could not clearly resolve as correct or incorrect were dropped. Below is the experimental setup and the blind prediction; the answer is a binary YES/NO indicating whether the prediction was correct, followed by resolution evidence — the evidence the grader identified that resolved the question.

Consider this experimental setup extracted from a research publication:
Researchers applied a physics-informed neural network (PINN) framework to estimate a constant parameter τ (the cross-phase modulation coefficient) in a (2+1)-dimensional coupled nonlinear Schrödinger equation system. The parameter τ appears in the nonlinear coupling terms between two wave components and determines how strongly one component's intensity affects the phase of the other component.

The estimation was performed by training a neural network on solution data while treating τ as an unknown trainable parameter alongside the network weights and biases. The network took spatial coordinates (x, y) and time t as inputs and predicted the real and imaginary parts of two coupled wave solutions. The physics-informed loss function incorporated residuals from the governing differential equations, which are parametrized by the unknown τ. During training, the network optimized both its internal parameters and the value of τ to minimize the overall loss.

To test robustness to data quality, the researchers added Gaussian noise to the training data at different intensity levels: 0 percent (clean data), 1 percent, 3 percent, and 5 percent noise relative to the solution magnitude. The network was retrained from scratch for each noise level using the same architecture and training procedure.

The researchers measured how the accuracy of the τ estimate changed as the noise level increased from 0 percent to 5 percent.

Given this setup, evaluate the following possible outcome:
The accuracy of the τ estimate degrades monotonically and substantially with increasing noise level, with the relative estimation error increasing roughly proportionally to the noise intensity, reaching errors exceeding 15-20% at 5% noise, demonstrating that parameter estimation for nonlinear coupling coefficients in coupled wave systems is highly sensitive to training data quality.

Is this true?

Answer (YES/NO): NO